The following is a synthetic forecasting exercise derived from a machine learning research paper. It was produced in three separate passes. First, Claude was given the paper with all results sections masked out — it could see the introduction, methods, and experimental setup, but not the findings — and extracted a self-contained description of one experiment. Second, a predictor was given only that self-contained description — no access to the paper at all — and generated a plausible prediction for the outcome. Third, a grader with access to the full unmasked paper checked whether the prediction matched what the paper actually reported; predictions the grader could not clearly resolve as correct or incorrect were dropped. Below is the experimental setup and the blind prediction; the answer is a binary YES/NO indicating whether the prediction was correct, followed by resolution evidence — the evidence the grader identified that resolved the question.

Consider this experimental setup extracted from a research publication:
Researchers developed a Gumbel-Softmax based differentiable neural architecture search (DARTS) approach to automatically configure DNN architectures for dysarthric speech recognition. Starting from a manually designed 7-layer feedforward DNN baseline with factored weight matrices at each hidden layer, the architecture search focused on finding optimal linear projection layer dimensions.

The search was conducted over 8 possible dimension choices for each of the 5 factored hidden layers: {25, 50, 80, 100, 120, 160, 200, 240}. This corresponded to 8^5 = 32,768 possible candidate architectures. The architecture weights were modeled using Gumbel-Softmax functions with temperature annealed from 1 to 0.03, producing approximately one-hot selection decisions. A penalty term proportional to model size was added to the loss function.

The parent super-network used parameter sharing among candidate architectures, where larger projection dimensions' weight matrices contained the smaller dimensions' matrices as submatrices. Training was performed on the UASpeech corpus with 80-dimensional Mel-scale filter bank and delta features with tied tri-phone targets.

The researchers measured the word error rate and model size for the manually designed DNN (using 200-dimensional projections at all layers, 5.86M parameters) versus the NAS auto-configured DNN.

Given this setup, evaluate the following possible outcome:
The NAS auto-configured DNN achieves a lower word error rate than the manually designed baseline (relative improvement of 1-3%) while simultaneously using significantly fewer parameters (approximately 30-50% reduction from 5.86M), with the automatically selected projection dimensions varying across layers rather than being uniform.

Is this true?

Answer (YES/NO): NO